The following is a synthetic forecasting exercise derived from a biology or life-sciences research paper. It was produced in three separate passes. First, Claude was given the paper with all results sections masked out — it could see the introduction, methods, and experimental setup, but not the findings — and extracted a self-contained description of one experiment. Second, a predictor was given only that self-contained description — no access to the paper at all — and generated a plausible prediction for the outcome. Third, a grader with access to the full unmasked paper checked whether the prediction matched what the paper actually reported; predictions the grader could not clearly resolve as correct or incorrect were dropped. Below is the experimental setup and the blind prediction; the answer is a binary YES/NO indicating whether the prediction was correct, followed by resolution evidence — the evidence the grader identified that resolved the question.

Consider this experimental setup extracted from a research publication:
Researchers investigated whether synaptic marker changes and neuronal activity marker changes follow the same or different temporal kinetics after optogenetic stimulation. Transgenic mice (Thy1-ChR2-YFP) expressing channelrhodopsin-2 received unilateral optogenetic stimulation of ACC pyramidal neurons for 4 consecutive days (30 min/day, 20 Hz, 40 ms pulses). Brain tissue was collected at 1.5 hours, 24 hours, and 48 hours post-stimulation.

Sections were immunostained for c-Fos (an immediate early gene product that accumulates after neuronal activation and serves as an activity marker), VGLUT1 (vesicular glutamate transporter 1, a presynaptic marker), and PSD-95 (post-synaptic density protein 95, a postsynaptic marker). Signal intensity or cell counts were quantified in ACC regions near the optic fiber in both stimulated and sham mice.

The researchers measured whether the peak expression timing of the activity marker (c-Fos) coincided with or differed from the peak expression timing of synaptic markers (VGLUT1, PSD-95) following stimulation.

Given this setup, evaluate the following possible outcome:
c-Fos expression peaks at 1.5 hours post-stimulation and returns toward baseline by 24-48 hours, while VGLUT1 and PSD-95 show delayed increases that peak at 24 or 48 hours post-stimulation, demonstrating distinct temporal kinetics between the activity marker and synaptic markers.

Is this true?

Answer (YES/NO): YES